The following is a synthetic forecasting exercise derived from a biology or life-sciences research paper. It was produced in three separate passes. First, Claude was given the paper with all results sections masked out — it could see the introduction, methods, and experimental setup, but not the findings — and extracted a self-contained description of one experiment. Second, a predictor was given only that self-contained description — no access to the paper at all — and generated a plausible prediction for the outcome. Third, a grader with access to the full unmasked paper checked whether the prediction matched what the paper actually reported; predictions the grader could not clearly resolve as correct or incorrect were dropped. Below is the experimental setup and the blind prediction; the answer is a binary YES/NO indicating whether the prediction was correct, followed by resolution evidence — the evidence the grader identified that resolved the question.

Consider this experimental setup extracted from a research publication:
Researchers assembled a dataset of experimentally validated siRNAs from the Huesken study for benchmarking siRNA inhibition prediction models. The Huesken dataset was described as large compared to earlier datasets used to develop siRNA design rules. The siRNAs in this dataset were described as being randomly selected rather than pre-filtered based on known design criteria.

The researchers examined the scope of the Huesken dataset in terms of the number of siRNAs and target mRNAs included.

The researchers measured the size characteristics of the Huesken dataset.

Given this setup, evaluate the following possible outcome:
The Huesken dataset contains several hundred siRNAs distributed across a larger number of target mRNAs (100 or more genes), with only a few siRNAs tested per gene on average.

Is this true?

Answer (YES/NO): NO